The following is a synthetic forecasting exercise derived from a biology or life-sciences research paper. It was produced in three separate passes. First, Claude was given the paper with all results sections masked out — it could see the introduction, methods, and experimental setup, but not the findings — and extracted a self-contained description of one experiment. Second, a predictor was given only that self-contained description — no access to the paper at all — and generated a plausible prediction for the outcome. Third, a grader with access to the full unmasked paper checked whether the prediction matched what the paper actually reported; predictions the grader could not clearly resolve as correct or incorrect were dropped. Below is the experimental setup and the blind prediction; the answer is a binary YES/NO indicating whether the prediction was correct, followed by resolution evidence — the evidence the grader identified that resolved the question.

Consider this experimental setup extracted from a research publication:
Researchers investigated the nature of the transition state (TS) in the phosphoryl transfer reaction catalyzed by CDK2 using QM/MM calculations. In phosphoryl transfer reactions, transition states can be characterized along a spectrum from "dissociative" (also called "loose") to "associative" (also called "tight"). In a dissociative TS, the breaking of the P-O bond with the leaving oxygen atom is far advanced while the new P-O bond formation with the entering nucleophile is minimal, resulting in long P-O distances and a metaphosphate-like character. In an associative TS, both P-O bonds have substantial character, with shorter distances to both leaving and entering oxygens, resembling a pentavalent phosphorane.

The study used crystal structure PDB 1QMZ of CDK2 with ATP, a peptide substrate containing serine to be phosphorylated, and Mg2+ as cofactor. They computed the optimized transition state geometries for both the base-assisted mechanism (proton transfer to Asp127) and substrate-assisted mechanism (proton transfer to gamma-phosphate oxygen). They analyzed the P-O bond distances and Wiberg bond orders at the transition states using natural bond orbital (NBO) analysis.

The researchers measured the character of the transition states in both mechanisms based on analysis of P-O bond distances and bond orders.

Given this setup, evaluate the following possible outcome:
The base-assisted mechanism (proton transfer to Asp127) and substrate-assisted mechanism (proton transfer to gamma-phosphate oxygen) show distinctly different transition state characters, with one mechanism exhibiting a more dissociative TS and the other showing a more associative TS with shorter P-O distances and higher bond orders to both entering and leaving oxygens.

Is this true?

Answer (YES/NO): NO